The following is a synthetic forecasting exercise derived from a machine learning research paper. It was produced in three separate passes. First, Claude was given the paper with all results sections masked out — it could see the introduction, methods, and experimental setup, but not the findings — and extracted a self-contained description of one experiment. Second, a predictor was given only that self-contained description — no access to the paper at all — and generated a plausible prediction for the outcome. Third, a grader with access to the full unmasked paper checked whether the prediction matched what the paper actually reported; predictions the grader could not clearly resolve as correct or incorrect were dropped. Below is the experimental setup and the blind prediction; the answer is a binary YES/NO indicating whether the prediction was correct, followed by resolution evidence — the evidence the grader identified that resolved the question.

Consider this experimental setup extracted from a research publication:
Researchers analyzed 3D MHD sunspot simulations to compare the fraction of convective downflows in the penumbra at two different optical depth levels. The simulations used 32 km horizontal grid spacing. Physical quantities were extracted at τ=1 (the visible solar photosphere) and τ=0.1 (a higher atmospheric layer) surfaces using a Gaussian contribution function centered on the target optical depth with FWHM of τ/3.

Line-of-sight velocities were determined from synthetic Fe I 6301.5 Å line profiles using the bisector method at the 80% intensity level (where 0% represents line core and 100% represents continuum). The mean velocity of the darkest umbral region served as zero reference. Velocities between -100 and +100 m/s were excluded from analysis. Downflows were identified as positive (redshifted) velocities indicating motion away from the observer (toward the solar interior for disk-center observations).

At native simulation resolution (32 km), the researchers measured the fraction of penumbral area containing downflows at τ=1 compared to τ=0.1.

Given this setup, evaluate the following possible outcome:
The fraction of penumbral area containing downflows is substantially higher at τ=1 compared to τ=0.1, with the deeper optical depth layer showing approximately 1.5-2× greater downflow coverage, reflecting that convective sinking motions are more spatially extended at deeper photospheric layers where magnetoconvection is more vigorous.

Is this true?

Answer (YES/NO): NO